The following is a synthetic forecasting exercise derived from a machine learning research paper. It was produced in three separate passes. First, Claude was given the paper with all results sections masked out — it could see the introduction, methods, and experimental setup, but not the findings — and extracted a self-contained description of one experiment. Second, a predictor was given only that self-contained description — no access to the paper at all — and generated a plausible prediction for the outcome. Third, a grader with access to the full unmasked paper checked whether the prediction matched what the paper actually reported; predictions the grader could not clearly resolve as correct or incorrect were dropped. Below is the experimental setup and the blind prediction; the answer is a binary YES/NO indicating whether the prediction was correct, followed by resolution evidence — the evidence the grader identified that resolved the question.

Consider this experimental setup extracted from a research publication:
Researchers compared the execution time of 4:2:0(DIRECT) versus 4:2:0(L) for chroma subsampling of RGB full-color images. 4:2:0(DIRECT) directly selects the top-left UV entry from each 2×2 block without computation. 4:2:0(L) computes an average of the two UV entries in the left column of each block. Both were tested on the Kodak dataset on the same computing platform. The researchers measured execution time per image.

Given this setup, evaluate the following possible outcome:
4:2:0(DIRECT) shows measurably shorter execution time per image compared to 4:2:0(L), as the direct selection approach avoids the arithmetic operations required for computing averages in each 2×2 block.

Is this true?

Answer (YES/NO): YES